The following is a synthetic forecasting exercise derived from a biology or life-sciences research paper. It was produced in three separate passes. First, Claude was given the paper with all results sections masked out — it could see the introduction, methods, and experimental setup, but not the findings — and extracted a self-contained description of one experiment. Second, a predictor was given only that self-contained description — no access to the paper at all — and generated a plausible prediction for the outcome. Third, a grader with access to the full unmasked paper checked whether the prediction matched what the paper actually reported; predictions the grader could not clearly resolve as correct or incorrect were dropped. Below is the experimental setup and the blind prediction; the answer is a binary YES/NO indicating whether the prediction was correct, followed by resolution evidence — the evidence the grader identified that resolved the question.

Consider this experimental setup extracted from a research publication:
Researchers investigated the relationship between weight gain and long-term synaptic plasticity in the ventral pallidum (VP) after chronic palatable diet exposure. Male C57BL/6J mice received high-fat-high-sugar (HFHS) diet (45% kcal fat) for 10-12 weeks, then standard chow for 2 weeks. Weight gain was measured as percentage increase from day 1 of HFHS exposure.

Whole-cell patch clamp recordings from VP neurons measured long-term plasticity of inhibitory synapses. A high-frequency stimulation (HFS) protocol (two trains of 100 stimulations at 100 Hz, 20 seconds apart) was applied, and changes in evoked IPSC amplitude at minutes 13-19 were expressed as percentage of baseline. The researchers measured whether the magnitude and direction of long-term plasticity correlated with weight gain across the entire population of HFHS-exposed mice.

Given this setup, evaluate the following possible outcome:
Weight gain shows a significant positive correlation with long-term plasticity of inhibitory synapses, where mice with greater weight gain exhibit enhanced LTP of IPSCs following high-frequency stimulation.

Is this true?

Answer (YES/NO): YES